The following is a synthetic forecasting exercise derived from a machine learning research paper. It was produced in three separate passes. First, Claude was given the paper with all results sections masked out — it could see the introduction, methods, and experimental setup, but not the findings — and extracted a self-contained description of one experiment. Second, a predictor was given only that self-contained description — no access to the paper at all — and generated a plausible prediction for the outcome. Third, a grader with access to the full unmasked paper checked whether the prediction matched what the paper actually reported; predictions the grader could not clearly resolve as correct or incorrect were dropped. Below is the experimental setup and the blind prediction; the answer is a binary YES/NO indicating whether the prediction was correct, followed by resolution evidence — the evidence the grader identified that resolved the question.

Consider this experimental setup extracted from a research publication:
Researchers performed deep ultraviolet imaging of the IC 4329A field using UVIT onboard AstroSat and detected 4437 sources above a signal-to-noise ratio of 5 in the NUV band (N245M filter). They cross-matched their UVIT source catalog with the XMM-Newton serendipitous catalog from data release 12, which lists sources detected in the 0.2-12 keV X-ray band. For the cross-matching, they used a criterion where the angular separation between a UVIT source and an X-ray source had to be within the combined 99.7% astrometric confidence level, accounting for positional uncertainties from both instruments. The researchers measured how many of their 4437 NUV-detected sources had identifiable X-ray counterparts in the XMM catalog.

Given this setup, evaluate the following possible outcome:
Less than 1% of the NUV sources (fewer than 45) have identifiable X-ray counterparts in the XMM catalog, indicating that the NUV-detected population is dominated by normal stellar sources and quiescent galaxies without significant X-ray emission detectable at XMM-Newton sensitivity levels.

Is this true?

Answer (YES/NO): NO